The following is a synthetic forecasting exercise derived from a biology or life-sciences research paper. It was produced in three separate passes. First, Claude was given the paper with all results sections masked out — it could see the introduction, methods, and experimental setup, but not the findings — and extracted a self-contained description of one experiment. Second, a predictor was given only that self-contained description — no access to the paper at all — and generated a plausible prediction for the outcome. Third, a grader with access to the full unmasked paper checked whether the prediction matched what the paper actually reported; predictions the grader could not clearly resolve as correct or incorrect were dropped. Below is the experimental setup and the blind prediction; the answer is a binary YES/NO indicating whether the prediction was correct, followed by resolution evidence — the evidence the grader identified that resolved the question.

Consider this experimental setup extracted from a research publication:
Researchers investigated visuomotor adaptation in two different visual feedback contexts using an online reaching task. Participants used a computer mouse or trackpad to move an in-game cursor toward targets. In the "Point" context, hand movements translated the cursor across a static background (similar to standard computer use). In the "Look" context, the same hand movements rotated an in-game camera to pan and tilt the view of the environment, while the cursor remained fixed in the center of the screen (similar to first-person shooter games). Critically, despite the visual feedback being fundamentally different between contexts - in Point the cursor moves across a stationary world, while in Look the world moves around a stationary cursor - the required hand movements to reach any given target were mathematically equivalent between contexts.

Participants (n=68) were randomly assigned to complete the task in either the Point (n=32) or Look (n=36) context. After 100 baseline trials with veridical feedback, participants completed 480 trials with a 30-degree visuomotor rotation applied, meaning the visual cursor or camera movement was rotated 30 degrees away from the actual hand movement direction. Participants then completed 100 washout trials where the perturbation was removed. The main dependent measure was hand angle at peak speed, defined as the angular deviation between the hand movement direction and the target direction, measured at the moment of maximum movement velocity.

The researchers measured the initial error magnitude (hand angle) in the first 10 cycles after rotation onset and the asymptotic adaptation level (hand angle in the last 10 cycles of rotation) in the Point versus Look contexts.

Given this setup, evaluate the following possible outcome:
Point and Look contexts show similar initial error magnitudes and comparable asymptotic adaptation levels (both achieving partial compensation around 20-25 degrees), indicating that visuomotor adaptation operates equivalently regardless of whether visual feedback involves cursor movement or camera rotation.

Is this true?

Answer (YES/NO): NO